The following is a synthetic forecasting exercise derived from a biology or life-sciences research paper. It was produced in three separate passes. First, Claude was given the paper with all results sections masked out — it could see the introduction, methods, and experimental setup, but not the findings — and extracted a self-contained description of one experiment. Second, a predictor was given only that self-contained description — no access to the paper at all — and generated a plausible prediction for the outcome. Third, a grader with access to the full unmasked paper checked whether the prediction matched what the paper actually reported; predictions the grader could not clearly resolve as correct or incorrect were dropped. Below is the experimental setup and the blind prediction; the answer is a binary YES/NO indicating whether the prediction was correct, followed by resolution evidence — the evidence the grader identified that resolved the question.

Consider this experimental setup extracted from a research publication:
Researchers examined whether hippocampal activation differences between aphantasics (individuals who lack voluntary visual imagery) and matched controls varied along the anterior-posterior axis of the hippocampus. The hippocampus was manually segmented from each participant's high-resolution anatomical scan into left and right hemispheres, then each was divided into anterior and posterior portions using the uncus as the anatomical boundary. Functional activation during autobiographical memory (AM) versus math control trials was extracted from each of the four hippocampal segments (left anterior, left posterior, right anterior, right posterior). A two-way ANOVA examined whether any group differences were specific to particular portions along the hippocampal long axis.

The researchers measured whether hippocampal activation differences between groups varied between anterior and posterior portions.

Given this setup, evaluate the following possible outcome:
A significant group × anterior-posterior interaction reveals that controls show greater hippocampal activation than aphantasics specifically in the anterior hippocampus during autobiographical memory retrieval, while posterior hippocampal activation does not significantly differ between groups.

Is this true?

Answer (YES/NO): NO